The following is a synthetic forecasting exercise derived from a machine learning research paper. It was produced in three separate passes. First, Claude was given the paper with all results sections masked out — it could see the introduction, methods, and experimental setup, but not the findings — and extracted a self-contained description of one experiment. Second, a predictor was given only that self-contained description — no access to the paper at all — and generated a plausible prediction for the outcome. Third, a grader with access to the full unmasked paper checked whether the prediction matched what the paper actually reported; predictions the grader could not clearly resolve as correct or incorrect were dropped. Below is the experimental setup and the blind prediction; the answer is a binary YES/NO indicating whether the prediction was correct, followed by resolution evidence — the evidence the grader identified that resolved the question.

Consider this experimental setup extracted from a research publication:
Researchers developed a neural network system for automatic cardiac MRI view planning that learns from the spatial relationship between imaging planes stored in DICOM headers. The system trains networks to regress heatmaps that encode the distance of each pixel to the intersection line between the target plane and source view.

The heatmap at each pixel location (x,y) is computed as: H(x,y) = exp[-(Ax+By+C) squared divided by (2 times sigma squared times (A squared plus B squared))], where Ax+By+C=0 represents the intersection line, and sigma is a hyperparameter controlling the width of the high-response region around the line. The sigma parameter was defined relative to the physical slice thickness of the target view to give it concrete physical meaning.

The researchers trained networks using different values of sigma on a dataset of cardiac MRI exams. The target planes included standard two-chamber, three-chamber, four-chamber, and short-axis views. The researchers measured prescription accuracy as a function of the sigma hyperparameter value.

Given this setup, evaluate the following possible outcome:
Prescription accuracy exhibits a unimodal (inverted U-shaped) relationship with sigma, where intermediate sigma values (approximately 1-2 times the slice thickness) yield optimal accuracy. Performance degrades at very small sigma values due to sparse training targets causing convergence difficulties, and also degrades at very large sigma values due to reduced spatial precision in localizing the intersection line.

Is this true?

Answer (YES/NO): NO